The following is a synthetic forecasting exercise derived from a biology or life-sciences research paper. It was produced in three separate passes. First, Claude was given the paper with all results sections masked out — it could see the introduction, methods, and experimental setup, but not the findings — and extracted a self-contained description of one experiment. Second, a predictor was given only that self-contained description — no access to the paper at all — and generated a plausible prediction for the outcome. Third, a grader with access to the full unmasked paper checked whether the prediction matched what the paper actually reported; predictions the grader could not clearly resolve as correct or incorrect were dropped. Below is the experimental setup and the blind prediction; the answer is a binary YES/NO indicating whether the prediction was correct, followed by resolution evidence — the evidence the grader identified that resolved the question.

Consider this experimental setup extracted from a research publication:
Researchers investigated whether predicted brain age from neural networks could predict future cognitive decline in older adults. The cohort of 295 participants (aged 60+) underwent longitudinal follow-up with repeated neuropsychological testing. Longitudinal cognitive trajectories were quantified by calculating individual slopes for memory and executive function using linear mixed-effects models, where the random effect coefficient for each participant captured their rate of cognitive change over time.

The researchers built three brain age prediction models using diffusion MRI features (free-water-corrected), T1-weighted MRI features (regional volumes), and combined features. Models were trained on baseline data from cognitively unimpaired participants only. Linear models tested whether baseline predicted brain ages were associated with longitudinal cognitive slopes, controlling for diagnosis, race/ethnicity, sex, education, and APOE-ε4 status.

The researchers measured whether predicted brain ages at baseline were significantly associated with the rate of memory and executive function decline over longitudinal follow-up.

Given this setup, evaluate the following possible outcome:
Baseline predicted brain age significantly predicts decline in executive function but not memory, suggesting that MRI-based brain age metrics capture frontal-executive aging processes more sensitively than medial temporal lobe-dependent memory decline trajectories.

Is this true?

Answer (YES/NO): NO